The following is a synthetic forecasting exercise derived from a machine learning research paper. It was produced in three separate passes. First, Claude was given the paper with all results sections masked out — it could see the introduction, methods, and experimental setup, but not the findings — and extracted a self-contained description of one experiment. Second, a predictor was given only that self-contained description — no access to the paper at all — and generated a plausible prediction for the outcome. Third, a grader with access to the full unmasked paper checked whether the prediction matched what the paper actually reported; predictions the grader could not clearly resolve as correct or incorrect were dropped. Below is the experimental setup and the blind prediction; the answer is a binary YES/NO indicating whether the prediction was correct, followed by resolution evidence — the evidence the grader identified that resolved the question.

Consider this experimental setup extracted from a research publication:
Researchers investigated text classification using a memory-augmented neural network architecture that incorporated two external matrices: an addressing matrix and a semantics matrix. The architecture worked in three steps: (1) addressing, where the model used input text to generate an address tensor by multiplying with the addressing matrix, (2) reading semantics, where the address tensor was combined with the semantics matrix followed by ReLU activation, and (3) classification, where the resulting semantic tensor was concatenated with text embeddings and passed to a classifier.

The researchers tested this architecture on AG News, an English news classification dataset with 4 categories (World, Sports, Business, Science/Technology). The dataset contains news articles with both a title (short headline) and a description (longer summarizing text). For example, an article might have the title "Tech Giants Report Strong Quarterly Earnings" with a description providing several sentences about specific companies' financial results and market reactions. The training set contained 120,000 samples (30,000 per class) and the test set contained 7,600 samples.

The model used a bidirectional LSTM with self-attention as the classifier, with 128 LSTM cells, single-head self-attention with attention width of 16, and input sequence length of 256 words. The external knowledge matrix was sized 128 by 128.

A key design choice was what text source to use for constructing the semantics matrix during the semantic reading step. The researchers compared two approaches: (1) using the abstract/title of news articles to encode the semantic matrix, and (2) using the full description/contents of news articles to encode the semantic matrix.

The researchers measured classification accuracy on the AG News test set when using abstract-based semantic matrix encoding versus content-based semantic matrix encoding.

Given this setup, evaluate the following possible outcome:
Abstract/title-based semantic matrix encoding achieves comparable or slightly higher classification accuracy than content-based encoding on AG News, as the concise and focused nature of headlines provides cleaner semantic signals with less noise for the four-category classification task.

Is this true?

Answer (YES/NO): YES